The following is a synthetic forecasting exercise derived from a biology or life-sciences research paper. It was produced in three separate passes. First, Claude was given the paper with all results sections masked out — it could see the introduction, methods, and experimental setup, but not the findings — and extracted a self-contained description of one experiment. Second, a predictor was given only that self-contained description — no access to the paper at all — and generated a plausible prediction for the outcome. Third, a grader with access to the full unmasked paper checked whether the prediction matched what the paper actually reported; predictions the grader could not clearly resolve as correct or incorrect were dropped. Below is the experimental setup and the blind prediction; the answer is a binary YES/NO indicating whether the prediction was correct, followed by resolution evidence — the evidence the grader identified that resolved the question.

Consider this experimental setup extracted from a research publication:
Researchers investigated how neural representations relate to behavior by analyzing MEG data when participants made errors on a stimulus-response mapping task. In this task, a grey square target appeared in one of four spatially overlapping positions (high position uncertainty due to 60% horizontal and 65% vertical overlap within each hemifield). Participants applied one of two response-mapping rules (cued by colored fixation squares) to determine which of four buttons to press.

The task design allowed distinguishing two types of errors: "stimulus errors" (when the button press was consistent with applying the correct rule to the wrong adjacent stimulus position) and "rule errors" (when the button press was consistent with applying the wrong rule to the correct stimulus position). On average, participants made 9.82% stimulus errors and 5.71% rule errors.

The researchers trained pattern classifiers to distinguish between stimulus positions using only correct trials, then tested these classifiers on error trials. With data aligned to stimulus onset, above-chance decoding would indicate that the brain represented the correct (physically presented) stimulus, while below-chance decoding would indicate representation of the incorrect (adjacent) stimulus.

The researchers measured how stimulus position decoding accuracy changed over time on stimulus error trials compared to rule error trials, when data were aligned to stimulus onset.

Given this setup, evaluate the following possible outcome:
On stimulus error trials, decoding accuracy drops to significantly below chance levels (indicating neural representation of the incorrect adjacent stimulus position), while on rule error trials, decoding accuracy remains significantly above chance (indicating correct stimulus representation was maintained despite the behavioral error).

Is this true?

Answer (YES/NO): NO